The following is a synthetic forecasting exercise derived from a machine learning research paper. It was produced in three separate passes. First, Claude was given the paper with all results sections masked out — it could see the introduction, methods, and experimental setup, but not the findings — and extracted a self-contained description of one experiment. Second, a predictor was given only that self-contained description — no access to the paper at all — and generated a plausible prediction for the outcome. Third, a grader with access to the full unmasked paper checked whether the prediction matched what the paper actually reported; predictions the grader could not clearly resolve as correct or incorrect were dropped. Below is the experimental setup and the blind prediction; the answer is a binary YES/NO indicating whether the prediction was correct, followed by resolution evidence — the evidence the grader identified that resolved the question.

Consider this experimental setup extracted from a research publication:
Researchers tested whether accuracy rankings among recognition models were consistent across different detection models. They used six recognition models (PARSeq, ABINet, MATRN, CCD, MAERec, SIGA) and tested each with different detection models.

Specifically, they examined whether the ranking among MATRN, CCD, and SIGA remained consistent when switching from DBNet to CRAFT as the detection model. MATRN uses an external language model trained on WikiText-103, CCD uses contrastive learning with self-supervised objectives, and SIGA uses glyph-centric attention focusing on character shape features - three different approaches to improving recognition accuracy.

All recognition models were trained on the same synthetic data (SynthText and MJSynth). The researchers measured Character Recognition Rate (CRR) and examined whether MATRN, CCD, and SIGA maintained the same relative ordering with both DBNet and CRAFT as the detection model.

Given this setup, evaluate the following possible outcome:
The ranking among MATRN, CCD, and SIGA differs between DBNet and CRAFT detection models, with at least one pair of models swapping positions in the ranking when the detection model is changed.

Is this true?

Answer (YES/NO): YES